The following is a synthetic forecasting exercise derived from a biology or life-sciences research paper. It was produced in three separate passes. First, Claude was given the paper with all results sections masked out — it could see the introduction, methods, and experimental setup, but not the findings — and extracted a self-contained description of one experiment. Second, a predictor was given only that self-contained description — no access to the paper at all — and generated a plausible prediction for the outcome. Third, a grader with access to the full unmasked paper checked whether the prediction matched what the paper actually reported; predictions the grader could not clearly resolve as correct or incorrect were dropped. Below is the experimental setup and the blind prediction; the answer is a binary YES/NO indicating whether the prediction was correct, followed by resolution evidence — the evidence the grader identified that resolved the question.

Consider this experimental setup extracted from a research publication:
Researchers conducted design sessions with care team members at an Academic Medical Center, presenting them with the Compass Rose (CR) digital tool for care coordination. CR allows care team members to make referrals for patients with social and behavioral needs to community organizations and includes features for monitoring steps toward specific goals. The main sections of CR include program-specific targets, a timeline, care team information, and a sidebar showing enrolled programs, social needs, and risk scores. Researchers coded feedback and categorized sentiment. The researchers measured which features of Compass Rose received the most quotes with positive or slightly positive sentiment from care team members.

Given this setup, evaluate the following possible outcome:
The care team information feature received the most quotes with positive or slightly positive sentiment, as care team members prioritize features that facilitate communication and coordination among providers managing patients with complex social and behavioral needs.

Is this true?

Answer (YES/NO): NO